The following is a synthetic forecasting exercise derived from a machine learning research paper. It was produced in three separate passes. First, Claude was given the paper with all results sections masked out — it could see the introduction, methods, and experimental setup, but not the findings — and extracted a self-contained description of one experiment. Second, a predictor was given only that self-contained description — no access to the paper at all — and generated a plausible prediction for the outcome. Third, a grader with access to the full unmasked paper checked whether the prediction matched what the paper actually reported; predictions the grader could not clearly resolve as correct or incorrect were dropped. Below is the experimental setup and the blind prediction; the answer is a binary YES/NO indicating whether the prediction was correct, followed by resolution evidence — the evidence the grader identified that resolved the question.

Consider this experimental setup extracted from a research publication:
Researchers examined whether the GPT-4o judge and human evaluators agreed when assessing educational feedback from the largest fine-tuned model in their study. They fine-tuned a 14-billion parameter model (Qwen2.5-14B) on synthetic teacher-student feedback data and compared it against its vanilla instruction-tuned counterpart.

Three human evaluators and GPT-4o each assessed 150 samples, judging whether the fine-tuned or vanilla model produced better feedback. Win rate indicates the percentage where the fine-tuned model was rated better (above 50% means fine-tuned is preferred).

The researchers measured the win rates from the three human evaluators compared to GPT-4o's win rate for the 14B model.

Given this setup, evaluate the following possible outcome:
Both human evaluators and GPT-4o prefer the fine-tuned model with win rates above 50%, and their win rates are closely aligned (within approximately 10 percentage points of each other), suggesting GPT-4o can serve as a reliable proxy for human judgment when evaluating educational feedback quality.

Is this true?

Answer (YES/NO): NO